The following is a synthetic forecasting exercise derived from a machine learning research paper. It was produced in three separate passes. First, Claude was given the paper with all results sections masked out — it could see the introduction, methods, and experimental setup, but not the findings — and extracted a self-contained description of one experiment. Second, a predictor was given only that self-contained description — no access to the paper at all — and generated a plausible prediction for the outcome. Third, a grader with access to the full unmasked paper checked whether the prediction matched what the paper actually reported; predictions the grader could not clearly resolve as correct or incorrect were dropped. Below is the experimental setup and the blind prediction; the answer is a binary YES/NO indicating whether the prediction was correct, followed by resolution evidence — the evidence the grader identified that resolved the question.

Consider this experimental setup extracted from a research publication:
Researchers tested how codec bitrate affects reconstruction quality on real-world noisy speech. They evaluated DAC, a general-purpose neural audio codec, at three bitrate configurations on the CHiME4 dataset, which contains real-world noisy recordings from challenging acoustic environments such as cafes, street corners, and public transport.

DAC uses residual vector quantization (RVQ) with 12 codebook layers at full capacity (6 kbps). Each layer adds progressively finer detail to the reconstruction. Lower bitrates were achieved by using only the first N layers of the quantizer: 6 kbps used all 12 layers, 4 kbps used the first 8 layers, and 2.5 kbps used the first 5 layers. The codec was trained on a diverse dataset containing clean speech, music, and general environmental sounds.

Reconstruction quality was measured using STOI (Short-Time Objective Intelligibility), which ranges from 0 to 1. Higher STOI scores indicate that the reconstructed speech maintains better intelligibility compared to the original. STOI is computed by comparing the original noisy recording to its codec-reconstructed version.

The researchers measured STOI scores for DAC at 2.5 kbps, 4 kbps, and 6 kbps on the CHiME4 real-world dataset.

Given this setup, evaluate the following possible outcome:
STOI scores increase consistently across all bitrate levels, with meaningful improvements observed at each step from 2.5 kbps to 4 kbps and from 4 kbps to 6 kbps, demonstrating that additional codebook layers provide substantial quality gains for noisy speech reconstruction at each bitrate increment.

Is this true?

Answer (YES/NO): NO